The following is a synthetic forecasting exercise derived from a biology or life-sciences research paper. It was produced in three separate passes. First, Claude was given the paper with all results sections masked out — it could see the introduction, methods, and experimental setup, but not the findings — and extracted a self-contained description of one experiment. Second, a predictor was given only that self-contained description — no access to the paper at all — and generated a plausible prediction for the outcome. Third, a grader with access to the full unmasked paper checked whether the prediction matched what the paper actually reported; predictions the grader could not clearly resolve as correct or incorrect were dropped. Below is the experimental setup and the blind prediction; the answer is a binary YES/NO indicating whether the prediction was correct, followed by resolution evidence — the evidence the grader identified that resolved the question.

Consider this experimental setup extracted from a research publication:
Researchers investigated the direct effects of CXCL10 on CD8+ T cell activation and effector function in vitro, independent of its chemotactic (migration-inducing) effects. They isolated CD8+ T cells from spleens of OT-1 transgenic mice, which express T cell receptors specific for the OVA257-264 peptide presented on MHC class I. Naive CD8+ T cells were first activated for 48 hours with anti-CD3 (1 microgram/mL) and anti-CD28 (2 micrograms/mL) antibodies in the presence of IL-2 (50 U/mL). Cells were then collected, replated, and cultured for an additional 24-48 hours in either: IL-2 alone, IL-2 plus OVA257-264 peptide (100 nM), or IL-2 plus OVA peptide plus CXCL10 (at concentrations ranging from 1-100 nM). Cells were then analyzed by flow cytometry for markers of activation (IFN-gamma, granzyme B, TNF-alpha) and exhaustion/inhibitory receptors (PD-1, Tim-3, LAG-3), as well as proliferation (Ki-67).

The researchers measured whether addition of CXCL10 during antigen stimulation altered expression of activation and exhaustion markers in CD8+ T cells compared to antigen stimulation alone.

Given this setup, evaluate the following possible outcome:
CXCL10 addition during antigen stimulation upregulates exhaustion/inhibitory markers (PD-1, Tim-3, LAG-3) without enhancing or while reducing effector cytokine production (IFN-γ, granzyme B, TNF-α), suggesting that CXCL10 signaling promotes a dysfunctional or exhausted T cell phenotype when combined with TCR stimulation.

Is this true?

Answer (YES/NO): NO